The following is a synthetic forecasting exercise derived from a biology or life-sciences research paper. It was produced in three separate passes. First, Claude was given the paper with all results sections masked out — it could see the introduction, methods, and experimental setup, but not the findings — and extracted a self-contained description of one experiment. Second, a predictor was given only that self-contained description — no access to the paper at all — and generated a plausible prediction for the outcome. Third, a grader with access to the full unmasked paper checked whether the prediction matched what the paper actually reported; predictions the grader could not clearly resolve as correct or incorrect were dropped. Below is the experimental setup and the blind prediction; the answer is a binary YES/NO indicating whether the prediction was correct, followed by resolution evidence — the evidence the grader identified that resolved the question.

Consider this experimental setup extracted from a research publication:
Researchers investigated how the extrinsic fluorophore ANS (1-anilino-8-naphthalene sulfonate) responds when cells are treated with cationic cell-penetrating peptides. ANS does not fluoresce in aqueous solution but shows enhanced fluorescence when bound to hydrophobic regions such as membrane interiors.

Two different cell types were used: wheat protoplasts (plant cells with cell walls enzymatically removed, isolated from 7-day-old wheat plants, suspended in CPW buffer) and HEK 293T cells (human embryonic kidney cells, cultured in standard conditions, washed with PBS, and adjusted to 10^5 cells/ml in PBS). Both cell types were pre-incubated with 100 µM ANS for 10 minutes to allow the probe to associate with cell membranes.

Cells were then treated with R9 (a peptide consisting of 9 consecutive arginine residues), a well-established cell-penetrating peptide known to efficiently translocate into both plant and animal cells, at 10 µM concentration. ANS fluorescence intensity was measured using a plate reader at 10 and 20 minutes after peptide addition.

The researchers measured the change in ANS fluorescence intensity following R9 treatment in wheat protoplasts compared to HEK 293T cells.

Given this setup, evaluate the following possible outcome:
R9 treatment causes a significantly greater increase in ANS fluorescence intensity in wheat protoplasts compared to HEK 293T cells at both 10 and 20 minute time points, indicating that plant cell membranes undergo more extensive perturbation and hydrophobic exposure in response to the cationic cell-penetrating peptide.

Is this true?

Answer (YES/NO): NO